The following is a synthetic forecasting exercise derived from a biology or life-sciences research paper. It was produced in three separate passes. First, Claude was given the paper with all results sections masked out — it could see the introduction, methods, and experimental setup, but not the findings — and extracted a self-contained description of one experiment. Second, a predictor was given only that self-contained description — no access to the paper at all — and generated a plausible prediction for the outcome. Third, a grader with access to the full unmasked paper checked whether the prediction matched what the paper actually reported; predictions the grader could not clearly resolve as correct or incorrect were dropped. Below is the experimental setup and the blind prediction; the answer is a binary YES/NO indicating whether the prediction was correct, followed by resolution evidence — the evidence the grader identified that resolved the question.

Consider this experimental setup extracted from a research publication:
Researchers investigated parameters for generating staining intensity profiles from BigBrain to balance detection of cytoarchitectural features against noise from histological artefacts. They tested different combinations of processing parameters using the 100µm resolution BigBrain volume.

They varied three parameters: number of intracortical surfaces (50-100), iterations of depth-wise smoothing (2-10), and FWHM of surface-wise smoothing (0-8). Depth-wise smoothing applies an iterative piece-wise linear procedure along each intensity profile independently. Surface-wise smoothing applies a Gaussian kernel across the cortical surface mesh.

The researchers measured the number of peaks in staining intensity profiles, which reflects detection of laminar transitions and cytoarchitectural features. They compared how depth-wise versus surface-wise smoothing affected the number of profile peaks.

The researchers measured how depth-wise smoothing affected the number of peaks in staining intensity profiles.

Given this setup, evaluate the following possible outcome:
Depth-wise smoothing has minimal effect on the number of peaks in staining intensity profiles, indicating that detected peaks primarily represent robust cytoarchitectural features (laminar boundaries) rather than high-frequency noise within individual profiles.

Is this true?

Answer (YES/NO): YES